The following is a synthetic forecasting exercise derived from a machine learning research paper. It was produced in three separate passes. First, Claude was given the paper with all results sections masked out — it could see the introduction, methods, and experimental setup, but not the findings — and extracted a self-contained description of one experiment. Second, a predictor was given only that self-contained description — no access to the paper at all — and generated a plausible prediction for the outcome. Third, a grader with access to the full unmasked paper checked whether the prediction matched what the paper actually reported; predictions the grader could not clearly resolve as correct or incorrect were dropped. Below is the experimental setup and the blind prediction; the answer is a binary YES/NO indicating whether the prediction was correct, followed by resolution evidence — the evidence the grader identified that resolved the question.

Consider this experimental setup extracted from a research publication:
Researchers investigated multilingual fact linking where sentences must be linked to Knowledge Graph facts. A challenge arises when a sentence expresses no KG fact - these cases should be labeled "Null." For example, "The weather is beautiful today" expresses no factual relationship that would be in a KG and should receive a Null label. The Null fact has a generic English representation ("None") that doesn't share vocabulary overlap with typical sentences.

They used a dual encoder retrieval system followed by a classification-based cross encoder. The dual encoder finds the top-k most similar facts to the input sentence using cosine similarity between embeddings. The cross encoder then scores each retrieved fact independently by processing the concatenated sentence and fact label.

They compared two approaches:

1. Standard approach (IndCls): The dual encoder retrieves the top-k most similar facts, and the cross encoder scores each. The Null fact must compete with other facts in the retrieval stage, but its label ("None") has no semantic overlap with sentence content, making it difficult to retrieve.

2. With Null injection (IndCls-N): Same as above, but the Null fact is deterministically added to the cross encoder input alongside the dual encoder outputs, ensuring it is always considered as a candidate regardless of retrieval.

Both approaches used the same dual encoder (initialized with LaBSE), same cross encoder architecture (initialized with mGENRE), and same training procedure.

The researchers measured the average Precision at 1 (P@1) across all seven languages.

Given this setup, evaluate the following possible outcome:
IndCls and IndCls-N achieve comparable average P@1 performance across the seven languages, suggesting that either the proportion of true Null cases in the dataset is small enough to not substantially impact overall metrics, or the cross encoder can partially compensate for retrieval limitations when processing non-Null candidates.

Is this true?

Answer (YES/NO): NO